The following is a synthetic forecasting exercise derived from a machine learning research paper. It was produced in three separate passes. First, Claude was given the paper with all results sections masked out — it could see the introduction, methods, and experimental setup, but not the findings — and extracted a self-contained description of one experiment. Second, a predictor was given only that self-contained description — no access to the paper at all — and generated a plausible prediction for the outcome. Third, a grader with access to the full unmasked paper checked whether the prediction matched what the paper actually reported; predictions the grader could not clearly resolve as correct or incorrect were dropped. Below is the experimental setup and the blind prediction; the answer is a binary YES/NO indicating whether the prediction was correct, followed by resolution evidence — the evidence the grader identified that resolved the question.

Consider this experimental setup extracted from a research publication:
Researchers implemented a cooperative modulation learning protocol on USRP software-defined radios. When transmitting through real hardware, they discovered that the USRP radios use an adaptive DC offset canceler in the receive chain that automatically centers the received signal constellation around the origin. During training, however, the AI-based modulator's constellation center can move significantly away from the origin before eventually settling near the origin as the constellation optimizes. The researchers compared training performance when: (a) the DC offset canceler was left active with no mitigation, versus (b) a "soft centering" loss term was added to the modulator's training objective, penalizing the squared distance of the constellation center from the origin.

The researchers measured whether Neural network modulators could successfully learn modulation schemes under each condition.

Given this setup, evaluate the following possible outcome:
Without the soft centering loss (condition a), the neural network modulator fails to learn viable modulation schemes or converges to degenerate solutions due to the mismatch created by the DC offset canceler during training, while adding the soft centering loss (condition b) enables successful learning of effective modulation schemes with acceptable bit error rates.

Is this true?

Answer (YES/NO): YES